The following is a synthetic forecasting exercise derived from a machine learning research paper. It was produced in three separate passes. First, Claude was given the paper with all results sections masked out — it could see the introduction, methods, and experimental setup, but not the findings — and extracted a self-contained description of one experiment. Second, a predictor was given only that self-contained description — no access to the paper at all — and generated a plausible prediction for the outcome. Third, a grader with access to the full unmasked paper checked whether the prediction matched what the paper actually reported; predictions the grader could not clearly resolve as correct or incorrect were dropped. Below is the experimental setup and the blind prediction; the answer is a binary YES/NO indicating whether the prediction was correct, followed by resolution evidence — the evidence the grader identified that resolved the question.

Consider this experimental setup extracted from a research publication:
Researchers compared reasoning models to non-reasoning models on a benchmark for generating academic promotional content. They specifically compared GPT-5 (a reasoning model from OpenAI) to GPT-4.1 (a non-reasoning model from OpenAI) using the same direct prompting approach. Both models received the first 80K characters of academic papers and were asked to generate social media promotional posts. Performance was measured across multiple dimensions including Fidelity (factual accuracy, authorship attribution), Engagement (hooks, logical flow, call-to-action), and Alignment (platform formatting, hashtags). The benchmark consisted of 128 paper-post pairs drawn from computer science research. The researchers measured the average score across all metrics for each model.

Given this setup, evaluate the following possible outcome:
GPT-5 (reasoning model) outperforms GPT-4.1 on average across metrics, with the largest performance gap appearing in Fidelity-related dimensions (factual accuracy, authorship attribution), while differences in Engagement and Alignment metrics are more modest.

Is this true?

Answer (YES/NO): NO